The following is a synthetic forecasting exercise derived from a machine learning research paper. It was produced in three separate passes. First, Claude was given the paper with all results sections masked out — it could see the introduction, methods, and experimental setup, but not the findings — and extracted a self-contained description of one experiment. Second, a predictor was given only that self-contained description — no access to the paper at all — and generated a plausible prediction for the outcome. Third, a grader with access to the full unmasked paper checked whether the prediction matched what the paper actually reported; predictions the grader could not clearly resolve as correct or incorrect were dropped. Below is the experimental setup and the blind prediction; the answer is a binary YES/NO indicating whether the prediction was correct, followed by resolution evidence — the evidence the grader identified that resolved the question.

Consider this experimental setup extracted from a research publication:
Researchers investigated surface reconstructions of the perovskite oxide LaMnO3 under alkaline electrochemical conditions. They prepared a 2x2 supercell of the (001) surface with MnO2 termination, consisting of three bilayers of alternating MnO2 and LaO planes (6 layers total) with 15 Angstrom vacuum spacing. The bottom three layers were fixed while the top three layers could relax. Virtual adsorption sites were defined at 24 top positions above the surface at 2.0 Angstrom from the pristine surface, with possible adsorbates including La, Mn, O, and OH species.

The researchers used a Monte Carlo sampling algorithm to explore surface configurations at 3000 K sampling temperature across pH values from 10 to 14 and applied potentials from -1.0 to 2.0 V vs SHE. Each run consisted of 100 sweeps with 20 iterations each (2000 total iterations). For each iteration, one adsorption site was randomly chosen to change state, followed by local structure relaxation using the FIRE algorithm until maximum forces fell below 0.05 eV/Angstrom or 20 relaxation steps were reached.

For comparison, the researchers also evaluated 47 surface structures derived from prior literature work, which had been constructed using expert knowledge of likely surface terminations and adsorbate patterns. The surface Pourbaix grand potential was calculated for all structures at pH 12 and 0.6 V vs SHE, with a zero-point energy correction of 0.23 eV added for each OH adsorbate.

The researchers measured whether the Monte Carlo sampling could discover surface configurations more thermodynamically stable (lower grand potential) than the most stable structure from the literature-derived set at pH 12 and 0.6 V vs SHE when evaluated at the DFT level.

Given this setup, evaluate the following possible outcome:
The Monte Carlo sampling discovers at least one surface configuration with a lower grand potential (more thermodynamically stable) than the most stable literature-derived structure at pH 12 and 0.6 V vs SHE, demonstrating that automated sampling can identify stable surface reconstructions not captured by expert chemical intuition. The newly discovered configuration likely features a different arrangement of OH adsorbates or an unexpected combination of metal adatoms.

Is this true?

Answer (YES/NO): YES